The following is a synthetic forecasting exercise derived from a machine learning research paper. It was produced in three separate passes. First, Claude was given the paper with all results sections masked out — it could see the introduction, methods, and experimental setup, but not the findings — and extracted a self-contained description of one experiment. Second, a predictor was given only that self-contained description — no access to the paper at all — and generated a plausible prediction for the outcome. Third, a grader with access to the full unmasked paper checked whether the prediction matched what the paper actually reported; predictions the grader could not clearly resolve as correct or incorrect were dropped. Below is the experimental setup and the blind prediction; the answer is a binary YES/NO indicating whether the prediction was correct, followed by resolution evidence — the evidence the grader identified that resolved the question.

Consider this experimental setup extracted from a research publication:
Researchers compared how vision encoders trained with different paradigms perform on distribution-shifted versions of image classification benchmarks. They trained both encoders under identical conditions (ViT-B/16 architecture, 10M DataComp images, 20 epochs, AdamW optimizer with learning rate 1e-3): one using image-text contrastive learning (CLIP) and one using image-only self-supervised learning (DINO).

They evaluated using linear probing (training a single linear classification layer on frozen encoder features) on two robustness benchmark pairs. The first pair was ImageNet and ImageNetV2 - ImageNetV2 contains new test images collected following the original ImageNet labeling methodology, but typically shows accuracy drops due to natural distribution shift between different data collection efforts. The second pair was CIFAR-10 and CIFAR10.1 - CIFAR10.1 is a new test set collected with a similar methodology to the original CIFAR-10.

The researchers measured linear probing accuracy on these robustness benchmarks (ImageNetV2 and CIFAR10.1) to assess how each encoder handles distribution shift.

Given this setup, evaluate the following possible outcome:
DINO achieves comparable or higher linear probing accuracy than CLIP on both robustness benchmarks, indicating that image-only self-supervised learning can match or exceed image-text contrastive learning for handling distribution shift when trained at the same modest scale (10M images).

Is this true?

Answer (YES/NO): YES